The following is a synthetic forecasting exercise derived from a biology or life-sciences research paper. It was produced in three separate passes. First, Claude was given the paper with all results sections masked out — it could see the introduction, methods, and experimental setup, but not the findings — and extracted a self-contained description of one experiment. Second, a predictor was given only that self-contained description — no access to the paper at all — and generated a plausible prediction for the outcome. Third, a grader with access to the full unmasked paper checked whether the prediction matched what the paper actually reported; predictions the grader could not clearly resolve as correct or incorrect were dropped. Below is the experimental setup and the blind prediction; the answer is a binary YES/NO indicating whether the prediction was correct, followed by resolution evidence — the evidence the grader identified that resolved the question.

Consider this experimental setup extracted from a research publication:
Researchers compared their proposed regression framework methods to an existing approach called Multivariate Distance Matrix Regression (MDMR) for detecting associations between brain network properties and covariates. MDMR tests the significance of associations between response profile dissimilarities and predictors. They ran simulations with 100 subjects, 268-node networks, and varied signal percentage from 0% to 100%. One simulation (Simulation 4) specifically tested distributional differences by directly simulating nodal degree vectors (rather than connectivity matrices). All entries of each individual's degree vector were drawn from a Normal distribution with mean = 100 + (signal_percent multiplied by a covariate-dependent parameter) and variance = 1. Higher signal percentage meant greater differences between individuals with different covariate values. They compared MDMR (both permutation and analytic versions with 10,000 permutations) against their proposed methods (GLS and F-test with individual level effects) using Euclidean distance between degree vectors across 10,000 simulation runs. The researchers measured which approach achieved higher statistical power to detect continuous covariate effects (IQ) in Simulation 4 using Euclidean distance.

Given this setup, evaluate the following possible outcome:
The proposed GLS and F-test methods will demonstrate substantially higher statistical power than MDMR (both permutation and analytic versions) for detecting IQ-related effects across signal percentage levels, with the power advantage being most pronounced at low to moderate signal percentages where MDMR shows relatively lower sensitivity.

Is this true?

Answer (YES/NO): NO